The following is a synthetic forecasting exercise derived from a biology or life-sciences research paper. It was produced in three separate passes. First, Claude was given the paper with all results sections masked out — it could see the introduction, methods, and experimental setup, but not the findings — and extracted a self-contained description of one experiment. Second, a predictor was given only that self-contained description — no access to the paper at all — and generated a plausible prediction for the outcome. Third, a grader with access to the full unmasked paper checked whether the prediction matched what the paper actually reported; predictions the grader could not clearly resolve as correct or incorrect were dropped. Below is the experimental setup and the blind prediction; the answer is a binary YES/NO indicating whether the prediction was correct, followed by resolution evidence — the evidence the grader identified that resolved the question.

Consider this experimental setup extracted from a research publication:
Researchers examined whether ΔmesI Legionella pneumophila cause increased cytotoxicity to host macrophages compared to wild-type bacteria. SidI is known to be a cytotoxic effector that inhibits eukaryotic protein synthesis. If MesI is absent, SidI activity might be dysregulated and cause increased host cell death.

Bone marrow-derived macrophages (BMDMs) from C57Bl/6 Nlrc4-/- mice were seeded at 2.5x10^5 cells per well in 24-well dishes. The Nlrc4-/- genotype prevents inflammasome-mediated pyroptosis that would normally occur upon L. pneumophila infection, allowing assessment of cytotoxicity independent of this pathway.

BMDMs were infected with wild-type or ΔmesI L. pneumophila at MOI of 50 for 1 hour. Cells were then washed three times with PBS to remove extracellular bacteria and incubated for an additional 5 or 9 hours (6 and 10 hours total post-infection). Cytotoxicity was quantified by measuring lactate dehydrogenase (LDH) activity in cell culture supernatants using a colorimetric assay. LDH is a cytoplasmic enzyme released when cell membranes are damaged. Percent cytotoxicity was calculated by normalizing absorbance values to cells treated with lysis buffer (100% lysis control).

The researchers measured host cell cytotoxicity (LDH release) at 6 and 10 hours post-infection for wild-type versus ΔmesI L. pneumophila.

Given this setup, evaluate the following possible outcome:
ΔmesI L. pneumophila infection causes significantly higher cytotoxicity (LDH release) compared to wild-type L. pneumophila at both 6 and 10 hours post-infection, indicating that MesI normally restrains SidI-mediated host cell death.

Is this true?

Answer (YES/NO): NO